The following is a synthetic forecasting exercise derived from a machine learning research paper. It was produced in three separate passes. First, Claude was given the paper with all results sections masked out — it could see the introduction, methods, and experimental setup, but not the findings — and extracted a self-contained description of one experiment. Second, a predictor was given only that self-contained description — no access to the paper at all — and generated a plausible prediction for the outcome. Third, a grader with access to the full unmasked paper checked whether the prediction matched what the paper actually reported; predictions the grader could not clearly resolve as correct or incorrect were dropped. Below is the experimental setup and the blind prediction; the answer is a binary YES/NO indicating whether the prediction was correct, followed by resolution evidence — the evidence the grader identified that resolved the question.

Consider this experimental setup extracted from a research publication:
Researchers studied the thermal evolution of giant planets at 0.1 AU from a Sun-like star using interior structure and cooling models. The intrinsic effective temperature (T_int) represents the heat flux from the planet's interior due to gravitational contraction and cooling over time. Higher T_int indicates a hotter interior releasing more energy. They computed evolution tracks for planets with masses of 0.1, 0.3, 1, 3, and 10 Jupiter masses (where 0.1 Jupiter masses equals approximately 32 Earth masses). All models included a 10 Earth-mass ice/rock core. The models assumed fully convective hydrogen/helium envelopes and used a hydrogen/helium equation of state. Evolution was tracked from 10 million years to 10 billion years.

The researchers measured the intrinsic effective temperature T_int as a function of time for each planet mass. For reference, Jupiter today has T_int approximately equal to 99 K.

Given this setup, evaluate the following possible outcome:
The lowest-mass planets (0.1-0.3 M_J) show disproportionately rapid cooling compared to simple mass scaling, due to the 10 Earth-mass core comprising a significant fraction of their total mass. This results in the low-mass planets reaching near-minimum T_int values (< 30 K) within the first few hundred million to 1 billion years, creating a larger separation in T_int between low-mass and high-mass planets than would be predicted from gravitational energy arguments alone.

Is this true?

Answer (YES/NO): NO